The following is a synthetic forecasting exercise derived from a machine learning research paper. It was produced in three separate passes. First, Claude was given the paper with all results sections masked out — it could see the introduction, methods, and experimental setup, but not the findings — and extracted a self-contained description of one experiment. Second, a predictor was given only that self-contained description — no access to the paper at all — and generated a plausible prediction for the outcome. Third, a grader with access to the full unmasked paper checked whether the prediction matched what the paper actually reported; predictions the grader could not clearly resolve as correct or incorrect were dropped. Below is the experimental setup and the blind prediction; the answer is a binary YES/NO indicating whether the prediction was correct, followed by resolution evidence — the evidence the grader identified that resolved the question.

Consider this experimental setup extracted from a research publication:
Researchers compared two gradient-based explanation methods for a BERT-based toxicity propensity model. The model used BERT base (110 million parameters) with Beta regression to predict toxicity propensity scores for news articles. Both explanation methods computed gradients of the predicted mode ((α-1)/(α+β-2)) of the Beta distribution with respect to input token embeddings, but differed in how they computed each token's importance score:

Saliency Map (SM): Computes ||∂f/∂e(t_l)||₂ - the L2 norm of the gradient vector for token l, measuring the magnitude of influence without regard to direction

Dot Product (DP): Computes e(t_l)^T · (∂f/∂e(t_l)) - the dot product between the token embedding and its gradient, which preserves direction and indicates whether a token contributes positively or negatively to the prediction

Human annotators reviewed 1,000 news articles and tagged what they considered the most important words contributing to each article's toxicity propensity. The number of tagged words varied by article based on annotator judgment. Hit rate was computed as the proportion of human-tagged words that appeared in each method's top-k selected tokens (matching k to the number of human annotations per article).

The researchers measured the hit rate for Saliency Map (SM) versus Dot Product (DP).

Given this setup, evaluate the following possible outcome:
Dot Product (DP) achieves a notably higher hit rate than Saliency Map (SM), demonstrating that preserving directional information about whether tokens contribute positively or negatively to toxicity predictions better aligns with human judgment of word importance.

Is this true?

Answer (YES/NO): NO